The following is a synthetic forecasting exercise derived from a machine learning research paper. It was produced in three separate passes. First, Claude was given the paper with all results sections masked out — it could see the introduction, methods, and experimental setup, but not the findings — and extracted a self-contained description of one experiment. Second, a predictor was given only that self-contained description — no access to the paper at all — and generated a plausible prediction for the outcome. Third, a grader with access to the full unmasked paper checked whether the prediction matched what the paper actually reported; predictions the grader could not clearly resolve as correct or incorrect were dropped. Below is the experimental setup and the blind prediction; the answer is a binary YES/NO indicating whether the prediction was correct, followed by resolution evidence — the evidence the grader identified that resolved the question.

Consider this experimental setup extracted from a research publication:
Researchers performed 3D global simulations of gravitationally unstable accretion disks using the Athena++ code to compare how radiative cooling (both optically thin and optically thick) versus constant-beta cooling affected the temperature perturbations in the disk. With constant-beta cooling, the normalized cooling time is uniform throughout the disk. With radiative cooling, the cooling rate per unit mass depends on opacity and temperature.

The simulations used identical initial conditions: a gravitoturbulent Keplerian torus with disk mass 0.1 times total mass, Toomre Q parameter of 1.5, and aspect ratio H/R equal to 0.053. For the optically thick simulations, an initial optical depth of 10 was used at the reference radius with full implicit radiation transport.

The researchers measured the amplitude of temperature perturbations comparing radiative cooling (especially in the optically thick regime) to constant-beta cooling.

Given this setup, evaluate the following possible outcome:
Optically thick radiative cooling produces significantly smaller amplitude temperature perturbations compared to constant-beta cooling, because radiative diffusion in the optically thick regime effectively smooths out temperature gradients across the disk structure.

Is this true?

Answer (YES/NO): YES